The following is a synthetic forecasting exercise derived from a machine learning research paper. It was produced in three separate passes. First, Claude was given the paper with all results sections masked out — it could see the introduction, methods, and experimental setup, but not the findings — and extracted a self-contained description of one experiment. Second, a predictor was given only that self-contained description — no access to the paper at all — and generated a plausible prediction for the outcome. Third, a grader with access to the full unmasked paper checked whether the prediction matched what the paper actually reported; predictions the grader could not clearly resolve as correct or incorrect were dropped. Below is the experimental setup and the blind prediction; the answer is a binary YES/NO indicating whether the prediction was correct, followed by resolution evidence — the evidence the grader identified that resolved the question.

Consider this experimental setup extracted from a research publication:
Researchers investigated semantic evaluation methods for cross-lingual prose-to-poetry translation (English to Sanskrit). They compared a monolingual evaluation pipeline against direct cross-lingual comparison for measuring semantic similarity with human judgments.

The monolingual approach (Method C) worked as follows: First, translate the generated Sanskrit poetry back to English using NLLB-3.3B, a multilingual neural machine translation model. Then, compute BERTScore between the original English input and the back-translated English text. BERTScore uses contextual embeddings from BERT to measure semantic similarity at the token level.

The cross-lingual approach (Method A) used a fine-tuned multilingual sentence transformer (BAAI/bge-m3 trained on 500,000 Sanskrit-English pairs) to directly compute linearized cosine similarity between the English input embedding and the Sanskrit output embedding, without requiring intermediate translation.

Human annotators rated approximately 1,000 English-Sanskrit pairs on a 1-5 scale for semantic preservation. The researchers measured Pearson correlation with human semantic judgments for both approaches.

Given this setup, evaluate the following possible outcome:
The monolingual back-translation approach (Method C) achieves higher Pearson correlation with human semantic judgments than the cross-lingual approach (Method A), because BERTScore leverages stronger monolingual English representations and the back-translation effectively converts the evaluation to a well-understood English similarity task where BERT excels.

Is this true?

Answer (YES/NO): NO